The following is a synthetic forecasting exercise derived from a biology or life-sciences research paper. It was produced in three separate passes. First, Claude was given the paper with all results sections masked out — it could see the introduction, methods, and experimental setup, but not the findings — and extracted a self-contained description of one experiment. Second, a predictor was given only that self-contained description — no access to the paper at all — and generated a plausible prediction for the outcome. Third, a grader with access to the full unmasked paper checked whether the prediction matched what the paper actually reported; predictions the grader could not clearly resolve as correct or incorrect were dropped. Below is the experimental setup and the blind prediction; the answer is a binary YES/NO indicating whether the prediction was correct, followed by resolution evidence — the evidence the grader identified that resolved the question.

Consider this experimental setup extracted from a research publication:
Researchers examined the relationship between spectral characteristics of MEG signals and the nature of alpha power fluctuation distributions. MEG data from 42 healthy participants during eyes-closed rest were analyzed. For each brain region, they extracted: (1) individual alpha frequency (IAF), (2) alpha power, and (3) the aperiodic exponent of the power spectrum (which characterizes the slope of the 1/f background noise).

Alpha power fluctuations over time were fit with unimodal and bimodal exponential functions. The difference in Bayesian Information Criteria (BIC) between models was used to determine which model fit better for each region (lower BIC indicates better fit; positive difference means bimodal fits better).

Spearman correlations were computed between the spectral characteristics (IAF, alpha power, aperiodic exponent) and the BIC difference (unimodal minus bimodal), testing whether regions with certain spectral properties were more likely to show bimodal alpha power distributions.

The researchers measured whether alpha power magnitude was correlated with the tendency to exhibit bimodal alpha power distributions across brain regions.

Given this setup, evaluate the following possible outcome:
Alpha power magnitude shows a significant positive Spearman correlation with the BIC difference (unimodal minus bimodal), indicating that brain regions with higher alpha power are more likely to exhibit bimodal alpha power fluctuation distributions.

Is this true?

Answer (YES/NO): YES